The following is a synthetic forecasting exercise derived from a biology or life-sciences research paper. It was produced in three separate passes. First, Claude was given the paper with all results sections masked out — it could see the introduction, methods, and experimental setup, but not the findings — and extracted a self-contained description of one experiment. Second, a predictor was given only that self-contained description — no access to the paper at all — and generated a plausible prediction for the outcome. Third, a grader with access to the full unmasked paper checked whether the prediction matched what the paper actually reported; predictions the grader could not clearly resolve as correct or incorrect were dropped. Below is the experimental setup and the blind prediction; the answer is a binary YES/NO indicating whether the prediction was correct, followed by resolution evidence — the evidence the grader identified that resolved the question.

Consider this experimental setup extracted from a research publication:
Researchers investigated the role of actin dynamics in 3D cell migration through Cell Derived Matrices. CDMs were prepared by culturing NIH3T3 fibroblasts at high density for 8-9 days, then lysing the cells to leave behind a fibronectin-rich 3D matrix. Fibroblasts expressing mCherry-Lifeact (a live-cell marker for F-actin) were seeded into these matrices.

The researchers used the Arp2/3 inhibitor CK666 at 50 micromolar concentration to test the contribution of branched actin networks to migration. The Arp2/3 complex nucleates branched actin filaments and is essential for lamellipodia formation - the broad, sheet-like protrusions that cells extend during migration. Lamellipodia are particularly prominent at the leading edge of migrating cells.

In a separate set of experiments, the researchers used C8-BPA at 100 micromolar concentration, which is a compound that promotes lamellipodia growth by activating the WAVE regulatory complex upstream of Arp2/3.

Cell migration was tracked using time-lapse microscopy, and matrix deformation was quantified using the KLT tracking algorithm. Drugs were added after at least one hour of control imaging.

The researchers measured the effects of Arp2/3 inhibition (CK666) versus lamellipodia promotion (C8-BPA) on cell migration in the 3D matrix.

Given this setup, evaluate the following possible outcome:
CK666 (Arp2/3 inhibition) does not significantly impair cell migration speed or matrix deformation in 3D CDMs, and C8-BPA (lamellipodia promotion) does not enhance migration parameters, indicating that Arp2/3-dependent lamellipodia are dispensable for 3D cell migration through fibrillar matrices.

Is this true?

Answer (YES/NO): NO